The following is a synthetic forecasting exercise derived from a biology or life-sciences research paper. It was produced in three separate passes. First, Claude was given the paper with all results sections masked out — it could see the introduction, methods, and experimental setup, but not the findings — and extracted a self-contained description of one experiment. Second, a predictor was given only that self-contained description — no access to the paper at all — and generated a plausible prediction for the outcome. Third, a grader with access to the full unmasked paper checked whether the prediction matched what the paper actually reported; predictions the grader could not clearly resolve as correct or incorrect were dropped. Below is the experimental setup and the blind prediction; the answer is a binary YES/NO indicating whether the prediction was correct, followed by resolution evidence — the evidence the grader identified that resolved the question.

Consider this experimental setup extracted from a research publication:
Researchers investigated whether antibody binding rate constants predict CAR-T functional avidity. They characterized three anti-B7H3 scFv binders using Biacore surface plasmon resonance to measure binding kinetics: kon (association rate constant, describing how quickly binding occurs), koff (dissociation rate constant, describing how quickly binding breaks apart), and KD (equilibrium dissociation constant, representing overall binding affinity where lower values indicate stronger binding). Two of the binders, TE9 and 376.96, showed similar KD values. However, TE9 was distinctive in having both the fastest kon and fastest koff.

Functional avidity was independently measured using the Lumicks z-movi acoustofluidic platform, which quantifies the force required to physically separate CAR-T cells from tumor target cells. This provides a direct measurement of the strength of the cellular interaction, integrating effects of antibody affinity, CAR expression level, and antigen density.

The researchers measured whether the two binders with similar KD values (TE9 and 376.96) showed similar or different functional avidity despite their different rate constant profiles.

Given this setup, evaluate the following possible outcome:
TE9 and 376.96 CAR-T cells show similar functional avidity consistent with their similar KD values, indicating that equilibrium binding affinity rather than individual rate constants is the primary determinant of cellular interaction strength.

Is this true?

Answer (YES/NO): YES